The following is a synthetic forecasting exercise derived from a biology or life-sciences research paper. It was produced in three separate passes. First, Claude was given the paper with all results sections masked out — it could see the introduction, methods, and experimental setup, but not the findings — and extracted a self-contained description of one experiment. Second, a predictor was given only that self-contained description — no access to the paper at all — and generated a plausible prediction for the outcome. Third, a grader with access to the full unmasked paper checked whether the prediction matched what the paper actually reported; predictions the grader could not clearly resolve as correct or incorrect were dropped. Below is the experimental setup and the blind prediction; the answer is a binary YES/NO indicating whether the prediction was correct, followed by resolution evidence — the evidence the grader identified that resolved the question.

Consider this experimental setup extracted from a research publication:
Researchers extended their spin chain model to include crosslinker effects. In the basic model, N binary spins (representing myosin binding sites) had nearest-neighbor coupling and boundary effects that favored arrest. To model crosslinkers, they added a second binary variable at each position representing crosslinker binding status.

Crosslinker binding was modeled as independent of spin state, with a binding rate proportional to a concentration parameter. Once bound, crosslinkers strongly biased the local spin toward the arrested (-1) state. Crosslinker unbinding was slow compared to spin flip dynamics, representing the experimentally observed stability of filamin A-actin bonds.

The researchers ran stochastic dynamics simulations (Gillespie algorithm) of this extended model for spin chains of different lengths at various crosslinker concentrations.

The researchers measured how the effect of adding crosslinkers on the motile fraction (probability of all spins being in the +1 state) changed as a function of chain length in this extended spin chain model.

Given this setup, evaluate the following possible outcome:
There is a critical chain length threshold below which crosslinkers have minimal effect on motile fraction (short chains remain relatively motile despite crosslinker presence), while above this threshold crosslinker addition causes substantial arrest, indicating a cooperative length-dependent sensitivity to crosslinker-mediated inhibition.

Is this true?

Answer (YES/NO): NO